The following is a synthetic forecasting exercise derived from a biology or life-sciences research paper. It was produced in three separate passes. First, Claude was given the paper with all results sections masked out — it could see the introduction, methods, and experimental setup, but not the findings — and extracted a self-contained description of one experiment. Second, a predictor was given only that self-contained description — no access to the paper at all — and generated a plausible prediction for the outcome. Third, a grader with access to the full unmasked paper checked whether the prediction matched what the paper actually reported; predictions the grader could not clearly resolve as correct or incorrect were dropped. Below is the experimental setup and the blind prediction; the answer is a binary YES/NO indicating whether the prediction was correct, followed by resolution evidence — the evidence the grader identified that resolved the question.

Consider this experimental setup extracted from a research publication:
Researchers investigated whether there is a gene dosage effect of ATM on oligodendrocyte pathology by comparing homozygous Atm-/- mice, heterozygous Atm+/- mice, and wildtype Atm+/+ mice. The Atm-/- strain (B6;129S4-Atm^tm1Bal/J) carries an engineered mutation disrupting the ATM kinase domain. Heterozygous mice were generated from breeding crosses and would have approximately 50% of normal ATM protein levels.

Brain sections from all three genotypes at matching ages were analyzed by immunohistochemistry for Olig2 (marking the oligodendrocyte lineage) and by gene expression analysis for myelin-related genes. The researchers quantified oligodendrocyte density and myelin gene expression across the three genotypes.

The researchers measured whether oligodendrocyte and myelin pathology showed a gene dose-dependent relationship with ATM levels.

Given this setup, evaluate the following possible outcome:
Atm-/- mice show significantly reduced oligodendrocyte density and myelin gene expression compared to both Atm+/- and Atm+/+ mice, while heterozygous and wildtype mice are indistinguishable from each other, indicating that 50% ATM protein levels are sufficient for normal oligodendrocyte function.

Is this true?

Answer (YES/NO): NO